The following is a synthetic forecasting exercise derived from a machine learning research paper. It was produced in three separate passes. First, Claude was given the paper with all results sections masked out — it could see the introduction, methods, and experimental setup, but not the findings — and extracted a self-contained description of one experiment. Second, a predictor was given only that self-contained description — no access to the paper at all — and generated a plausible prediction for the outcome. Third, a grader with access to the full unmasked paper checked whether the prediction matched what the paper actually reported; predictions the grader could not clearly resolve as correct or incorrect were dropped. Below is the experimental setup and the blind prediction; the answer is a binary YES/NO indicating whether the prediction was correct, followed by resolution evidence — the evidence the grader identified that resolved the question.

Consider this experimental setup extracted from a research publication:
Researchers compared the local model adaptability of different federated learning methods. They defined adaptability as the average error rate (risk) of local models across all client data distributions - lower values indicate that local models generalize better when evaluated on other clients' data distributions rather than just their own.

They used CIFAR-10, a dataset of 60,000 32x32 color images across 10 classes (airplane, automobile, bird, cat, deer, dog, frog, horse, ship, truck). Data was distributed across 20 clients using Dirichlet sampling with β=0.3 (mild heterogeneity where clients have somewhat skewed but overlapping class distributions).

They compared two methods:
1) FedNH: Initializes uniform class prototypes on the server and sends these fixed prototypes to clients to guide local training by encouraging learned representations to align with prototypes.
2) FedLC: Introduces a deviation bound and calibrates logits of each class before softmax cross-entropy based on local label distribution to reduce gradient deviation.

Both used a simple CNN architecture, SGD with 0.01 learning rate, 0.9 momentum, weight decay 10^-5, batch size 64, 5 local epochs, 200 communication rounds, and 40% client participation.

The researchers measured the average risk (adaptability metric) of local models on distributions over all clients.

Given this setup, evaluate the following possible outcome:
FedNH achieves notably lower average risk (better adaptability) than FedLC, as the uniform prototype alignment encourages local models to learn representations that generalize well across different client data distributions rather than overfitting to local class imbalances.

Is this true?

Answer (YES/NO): NO